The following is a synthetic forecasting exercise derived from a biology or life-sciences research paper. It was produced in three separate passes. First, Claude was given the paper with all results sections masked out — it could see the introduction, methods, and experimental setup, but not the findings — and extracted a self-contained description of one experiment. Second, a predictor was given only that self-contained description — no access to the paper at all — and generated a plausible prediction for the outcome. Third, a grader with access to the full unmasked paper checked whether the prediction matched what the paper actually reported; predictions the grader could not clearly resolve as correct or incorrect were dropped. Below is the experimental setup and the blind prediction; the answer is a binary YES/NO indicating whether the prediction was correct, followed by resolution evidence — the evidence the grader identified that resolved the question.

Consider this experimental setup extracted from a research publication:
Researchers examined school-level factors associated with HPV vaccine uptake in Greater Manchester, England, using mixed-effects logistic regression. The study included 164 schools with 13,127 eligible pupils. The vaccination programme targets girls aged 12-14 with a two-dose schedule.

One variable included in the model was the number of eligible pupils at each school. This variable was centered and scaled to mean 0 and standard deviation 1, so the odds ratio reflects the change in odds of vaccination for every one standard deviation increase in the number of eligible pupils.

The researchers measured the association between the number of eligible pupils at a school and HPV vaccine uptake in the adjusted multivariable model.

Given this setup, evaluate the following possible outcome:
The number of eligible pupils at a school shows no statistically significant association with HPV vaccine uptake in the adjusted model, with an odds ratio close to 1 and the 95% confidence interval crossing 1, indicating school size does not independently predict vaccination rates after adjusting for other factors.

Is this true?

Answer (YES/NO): NO